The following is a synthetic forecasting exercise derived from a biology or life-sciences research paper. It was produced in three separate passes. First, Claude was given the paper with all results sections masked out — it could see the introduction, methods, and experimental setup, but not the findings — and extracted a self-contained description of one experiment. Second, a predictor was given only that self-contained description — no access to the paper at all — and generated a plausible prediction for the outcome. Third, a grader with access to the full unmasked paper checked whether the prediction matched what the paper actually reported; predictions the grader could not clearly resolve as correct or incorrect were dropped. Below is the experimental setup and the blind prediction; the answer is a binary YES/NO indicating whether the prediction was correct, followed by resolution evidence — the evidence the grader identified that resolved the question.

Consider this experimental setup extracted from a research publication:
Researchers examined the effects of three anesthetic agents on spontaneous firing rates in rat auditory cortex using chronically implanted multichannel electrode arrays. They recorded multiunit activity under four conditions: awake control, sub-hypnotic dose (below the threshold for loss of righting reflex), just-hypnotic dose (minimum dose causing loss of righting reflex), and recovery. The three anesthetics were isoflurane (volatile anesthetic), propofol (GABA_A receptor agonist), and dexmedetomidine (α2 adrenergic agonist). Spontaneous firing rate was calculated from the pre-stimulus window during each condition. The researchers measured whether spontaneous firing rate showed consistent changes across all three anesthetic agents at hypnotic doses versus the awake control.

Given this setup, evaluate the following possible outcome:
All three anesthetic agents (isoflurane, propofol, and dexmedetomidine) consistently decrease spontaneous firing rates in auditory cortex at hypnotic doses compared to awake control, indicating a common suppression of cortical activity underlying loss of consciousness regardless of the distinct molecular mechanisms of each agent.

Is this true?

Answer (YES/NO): NO